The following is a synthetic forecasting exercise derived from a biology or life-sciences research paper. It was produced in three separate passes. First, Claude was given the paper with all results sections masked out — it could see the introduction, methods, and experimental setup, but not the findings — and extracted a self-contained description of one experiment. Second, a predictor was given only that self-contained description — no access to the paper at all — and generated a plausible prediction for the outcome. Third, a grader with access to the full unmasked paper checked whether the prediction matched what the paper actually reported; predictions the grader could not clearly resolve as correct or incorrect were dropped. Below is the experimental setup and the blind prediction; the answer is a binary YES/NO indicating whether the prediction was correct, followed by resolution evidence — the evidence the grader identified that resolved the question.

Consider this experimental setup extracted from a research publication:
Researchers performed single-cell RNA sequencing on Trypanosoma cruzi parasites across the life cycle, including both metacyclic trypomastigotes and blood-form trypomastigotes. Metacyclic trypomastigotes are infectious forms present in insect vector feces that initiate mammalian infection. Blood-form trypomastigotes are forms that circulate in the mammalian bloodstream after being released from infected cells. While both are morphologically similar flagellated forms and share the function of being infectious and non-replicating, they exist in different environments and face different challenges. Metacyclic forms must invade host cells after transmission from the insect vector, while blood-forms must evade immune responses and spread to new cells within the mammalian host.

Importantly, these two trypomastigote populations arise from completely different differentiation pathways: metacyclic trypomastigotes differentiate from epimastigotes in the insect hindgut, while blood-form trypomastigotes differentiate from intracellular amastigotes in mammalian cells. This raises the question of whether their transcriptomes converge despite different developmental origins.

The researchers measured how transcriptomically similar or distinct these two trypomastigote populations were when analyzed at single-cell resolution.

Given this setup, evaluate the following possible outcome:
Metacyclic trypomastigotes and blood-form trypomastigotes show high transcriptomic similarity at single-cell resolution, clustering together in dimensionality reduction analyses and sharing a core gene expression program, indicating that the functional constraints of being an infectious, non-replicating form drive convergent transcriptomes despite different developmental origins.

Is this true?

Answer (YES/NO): NO